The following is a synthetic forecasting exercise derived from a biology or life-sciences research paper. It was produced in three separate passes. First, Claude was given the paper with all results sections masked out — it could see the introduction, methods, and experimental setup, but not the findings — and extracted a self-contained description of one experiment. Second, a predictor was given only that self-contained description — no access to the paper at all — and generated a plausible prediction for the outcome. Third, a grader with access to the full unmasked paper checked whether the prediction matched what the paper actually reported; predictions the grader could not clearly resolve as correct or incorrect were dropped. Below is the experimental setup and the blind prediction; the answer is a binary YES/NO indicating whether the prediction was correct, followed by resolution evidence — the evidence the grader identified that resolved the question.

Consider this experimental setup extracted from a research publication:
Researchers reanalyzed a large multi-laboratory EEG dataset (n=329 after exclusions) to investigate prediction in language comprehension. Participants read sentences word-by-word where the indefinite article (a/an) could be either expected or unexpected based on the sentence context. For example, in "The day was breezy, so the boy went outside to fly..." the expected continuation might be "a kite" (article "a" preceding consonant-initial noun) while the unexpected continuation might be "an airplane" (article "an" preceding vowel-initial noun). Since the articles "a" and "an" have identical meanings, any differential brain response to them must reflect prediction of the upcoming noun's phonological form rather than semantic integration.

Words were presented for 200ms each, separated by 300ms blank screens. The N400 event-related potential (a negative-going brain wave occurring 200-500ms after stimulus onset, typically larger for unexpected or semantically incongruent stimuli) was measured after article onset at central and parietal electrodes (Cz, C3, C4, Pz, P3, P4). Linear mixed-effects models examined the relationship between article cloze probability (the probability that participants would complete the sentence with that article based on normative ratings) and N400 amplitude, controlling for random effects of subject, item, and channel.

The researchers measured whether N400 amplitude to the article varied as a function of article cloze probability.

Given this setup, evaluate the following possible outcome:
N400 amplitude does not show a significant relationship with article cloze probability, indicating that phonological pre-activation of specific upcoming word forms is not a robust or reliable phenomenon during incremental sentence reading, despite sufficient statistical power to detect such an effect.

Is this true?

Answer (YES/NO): NO